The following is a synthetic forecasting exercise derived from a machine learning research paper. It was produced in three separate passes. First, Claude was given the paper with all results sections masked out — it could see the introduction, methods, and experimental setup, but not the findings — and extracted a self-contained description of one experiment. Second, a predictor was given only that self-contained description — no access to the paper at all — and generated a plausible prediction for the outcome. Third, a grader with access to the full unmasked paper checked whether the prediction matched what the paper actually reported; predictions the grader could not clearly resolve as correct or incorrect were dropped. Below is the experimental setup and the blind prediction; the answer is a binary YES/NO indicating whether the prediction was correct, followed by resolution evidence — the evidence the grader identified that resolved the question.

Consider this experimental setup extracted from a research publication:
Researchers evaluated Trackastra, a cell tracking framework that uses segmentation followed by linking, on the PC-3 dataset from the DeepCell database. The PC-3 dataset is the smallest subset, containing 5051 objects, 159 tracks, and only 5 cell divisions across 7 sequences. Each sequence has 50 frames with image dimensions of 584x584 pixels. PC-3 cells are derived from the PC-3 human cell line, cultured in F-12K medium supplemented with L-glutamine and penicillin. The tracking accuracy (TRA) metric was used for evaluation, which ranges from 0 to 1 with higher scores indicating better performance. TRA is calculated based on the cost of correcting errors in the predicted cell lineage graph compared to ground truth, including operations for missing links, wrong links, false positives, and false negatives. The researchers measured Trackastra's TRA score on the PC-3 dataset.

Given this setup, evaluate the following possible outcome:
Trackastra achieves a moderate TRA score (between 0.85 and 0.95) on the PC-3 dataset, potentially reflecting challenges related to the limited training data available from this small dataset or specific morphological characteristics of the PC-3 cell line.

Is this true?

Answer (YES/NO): NO